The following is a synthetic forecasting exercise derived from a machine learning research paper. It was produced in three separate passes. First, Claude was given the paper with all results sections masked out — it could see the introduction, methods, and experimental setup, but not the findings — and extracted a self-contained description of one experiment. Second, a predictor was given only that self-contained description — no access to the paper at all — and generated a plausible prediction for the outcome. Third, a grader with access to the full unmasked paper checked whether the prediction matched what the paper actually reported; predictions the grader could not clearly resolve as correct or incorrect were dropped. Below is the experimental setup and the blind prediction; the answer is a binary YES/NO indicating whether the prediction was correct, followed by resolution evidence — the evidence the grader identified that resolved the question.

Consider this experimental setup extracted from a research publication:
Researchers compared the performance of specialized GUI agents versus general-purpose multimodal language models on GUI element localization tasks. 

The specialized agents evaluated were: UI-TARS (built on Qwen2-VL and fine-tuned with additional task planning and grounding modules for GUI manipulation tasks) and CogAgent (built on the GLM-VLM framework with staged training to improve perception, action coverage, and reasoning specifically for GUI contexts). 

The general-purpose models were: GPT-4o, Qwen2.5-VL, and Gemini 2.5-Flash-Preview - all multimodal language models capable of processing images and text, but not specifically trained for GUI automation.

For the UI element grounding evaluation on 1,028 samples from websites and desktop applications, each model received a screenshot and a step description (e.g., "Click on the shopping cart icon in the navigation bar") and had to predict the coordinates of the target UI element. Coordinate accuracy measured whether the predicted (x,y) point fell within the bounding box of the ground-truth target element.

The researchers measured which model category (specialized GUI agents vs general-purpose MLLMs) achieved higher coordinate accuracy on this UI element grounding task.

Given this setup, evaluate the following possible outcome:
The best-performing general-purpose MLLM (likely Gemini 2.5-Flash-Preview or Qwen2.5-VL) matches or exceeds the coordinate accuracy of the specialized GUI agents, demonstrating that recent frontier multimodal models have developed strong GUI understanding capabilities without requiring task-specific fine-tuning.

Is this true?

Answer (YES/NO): NO